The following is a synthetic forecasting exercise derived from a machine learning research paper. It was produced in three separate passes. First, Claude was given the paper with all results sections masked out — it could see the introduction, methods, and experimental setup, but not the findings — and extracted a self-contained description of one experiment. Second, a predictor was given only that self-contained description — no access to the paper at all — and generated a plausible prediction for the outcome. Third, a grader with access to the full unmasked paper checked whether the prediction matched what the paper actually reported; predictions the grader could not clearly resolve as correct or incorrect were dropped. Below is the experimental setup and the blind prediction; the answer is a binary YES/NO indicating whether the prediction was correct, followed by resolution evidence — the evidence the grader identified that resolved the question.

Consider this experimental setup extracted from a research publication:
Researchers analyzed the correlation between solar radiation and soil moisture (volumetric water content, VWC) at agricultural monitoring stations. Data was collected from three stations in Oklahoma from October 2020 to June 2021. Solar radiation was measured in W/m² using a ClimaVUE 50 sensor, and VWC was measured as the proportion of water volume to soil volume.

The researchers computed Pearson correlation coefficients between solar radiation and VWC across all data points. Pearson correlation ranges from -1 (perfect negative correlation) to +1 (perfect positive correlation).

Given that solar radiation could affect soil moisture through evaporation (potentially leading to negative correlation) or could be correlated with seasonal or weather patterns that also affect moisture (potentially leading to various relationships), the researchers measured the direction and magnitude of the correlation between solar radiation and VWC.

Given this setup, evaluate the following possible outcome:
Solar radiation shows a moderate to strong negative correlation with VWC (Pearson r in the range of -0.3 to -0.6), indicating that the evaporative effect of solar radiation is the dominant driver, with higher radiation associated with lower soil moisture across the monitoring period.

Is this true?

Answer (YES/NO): NO